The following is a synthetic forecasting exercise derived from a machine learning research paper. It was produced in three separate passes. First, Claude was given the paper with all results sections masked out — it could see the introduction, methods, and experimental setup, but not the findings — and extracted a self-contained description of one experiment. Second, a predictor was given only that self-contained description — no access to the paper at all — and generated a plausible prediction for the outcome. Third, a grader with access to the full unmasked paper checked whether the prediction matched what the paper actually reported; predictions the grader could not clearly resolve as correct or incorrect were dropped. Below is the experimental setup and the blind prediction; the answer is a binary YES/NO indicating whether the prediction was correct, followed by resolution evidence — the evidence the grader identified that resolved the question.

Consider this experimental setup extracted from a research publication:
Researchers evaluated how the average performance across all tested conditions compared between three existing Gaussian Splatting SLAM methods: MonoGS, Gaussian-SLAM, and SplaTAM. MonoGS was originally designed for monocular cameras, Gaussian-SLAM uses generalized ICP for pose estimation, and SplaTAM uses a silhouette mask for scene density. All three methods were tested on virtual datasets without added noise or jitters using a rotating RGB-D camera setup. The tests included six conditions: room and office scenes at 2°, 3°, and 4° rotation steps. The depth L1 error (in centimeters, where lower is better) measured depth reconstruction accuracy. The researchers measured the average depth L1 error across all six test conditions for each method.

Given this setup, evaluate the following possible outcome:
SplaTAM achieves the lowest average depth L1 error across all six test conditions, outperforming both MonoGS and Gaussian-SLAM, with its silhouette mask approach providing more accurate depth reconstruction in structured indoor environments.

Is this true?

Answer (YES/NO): YES